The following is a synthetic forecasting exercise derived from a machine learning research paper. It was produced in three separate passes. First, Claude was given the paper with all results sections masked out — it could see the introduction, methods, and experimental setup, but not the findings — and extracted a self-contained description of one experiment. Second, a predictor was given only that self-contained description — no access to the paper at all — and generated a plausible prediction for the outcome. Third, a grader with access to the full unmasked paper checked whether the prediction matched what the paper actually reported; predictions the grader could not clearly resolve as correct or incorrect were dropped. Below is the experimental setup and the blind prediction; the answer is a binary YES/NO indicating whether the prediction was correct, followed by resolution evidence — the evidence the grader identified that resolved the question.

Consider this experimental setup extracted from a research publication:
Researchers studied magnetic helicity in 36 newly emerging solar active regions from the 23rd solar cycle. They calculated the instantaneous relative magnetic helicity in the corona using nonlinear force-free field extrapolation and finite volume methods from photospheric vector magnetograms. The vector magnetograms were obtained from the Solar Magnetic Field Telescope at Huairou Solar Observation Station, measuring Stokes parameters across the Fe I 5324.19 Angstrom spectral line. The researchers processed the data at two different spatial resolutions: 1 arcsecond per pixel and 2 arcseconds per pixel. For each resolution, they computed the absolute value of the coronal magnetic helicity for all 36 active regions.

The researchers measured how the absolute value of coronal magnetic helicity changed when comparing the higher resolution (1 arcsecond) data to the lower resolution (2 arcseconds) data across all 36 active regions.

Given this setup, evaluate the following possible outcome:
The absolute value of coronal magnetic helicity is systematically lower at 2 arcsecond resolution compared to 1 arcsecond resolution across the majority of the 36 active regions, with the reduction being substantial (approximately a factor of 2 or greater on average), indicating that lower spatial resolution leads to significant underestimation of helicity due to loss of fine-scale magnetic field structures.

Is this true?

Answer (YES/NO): NO